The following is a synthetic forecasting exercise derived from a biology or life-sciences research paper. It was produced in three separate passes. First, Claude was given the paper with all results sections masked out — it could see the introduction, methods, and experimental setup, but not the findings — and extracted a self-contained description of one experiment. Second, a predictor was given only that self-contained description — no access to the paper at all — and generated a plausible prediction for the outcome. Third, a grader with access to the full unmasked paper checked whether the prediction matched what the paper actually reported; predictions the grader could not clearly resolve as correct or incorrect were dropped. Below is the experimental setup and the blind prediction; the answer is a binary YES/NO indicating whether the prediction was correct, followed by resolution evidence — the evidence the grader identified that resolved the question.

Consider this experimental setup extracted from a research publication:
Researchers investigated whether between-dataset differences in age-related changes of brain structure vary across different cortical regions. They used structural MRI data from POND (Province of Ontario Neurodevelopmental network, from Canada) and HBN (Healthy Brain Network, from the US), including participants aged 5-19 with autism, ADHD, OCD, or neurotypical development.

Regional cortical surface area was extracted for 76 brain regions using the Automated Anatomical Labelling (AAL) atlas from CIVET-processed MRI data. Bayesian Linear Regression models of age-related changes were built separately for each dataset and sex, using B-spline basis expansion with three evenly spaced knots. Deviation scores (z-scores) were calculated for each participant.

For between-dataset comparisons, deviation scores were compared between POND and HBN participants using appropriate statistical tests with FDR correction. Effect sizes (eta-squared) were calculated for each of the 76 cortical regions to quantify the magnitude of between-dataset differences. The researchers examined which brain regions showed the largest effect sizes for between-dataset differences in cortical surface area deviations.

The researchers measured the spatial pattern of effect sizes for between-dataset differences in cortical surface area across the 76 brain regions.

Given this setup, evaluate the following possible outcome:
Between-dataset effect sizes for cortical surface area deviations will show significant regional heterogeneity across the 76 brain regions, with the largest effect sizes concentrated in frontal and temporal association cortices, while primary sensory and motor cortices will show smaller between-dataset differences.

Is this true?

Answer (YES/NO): NO